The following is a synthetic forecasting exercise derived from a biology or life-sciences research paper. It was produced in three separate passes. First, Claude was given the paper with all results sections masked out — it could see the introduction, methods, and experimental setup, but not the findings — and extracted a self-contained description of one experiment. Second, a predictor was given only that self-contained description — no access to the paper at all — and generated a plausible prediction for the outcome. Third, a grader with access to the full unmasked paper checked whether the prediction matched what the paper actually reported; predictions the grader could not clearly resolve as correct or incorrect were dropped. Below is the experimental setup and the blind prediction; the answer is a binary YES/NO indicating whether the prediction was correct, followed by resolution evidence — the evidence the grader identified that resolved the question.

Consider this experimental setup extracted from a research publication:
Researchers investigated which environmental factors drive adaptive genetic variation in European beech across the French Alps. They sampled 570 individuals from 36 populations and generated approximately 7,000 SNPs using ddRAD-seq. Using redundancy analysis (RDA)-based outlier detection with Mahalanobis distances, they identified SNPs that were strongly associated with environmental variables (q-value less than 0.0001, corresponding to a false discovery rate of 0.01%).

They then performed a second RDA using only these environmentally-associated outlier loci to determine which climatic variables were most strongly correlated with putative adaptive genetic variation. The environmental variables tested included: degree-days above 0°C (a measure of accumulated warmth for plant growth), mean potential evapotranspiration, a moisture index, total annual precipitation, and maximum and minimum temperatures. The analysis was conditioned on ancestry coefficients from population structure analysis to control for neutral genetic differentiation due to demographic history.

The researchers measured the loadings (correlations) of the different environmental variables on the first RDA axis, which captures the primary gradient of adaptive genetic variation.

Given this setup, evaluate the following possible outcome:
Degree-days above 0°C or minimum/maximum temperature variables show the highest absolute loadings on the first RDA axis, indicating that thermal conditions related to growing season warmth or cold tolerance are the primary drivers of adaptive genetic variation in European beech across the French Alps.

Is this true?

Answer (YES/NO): NO